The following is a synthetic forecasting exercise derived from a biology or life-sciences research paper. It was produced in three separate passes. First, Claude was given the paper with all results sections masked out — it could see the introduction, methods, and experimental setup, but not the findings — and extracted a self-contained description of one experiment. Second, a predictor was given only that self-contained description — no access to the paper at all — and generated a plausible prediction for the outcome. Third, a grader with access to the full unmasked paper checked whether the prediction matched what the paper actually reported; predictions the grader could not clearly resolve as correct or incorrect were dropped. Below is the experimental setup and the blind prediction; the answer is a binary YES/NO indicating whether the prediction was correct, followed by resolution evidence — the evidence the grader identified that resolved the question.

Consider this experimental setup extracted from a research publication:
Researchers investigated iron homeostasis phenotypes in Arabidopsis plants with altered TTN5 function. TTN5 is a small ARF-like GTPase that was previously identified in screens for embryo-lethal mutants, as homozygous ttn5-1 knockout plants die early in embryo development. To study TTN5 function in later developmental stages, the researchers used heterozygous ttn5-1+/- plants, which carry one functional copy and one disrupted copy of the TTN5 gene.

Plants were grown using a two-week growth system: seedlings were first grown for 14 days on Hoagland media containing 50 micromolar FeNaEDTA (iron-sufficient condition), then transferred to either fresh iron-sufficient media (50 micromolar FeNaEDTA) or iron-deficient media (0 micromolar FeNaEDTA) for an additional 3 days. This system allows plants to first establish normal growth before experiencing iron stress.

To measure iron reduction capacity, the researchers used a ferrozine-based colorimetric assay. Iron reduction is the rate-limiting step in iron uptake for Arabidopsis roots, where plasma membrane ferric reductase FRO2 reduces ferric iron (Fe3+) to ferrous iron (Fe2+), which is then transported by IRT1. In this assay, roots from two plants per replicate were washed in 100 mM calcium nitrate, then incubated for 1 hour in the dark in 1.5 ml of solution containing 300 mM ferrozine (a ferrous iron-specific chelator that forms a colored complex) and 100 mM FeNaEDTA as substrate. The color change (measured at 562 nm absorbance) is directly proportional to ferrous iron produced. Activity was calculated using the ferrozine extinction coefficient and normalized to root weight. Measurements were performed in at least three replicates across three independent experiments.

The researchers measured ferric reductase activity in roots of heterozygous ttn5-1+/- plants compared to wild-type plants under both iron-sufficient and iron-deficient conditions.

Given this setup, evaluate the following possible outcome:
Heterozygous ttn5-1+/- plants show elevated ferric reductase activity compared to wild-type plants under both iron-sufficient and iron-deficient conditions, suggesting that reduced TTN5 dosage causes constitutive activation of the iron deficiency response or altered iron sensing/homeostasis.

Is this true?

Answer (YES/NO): NO